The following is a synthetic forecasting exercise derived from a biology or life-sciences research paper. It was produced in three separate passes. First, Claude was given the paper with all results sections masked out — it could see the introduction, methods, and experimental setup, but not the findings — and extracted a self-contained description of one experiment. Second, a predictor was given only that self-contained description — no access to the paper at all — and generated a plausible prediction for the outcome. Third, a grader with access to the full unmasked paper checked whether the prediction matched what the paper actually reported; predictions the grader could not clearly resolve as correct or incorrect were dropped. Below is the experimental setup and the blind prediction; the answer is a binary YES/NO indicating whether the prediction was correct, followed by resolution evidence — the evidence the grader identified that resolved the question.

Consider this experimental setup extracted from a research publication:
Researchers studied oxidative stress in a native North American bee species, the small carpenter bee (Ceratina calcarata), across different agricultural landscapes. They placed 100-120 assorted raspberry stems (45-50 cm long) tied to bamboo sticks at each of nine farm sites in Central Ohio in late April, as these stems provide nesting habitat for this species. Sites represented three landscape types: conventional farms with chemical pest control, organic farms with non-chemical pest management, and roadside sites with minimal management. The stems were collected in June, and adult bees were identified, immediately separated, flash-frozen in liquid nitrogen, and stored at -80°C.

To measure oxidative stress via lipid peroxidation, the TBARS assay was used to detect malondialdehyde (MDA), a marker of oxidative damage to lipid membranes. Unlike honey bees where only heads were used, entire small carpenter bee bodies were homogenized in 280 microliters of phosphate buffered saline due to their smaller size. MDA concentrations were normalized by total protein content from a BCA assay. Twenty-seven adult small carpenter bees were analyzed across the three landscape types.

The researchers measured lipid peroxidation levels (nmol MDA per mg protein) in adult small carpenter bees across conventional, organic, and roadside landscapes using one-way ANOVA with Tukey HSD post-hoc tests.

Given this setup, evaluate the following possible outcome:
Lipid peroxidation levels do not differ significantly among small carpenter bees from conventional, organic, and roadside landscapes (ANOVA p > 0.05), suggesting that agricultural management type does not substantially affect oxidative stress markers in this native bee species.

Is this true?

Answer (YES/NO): NO